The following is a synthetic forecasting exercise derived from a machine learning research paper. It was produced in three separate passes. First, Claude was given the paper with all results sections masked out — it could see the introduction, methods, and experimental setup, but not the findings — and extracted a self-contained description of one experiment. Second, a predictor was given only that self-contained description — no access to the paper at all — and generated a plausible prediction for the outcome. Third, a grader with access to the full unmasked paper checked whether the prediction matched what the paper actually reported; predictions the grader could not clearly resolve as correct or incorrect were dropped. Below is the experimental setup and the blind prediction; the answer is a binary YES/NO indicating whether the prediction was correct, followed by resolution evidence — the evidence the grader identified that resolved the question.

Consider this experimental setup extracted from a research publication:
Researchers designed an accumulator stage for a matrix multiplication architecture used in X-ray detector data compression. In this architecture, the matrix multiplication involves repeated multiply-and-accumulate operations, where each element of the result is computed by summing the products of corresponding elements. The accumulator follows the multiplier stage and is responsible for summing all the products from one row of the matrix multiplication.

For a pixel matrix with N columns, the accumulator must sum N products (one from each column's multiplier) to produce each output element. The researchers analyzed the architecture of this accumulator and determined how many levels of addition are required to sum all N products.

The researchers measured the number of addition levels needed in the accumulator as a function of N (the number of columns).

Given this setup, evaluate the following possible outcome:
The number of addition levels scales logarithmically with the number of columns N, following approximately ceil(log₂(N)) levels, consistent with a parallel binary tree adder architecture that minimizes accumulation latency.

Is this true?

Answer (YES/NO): YES